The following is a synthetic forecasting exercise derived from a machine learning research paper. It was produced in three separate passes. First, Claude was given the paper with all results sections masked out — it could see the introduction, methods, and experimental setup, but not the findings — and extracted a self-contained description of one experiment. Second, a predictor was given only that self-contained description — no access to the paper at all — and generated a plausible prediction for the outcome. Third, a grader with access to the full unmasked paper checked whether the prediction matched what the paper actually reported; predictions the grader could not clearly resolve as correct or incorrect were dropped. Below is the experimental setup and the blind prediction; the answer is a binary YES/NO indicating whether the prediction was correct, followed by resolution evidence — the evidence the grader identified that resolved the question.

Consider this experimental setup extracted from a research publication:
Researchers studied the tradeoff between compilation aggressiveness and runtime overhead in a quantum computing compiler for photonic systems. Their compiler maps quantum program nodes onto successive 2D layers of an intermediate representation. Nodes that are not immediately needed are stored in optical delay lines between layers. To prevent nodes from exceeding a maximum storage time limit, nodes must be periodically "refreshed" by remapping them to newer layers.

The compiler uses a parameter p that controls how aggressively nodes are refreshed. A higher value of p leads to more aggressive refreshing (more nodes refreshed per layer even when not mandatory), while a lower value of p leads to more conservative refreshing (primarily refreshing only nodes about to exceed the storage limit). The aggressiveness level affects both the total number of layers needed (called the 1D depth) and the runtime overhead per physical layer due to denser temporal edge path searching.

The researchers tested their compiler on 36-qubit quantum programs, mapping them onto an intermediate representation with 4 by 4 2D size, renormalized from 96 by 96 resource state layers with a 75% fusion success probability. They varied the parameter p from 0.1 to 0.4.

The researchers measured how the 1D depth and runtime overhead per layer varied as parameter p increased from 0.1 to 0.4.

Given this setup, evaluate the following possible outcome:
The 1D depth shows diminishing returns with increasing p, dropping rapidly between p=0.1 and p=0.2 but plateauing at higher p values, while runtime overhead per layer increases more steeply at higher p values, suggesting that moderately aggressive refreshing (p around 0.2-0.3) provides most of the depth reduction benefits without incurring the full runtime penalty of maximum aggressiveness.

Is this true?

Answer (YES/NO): NO